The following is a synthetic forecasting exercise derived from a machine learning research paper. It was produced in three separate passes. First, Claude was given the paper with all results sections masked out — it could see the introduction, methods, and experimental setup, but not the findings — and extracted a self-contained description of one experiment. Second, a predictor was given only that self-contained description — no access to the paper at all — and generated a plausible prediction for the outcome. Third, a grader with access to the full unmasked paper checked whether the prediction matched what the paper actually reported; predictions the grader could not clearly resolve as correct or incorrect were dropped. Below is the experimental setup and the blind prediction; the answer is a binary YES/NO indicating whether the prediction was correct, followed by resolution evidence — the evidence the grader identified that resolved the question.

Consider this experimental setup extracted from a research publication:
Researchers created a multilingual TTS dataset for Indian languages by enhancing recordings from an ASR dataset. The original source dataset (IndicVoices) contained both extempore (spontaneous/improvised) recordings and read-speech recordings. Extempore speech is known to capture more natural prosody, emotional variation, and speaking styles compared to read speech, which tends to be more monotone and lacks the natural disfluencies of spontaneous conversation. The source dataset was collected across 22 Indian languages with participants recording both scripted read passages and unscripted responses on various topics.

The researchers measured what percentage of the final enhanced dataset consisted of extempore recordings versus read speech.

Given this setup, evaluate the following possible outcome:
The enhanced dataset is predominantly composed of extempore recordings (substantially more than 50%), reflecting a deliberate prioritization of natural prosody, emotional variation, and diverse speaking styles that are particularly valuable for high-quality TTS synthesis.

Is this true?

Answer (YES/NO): YES